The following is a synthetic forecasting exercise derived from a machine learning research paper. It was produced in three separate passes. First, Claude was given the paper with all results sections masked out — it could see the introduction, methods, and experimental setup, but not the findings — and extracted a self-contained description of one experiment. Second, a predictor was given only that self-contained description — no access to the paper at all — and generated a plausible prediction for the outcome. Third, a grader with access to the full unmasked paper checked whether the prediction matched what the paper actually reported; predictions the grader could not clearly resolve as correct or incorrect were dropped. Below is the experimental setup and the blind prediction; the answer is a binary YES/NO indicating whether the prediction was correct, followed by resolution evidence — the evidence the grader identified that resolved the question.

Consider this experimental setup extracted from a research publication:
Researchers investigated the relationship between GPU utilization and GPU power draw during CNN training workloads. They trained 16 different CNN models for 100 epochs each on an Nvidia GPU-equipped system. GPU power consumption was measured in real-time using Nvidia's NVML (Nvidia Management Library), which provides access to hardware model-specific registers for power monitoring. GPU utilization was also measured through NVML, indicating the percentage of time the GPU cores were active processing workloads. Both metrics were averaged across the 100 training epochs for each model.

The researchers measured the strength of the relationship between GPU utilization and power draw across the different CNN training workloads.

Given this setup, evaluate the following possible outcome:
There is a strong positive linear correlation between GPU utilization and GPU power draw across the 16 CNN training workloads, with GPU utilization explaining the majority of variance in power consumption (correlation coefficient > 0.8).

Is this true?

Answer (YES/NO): NO